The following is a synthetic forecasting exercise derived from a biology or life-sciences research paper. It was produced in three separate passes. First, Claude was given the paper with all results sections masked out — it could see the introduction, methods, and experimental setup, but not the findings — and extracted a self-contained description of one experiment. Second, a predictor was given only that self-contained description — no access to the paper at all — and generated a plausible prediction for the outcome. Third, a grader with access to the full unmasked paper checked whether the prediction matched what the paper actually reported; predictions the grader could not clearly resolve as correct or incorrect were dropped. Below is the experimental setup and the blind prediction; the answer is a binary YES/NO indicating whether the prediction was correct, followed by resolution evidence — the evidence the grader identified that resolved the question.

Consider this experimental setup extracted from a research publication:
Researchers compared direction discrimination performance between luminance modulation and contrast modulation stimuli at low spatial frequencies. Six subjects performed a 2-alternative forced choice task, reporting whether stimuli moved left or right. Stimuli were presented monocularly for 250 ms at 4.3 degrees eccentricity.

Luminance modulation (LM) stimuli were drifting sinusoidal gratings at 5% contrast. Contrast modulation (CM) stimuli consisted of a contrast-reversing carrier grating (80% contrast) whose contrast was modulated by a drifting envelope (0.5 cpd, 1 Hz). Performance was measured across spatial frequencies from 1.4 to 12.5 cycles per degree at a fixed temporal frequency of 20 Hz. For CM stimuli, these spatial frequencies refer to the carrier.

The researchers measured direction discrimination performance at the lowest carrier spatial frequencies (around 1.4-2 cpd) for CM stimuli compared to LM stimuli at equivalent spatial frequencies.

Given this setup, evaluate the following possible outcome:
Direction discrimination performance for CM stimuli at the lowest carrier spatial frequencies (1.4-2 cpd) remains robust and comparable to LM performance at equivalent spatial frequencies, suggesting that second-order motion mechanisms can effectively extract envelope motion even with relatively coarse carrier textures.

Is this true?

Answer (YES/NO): NO